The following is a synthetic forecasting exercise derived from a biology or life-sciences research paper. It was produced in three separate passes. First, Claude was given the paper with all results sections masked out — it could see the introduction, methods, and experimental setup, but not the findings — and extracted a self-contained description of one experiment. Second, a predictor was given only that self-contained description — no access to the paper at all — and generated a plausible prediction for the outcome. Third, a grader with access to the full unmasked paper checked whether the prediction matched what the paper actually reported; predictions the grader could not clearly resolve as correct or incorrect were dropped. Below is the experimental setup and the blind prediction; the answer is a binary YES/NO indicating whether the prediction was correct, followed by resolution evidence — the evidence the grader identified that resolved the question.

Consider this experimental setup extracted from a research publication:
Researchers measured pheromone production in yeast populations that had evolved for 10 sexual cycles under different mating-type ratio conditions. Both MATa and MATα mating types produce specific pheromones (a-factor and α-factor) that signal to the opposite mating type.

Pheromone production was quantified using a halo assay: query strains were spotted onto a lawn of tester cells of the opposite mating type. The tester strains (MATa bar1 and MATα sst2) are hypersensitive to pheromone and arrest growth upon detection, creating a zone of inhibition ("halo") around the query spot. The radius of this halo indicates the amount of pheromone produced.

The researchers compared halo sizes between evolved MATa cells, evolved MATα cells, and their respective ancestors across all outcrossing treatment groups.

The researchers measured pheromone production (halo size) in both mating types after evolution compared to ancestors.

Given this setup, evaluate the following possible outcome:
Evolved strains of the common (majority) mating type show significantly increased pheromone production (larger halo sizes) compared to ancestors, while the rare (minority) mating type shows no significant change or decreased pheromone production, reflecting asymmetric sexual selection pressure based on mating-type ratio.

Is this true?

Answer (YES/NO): NO